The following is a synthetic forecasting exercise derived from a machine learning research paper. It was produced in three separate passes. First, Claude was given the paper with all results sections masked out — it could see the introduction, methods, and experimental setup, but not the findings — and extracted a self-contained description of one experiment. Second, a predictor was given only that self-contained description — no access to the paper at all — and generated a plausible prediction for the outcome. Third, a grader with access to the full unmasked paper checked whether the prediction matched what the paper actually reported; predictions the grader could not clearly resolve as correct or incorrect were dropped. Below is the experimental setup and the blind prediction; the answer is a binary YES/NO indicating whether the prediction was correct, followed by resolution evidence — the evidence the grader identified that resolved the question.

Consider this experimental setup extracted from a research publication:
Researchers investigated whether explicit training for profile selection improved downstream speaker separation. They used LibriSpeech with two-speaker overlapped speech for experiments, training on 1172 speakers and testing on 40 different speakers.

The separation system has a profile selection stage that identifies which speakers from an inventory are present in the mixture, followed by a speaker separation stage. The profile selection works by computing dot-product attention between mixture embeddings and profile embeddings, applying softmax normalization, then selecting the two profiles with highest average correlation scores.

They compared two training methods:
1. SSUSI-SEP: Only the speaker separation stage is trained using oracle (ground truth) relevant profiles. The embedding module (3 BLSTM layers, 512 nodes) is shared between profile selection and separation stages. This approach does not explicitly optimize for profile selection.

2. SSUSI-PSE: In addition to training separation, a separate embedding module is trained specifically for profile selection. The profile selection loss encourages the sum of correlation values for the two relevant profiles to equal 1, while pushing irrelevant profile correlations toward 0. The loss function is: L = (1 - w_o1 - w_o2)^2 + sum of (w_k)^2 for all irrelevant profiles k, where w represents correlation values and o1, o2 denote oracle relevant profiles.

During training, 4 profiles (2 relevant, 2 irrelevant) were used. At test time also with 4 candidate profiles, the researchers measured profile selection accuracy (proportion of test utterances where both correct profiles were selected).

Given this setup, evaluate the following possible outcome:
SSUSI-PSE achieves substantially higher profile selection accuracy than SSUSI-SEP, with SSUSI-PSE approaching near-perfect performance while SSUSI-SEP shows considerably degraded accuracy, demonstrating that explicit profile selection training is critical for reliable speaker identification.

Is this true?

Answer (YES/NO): NO